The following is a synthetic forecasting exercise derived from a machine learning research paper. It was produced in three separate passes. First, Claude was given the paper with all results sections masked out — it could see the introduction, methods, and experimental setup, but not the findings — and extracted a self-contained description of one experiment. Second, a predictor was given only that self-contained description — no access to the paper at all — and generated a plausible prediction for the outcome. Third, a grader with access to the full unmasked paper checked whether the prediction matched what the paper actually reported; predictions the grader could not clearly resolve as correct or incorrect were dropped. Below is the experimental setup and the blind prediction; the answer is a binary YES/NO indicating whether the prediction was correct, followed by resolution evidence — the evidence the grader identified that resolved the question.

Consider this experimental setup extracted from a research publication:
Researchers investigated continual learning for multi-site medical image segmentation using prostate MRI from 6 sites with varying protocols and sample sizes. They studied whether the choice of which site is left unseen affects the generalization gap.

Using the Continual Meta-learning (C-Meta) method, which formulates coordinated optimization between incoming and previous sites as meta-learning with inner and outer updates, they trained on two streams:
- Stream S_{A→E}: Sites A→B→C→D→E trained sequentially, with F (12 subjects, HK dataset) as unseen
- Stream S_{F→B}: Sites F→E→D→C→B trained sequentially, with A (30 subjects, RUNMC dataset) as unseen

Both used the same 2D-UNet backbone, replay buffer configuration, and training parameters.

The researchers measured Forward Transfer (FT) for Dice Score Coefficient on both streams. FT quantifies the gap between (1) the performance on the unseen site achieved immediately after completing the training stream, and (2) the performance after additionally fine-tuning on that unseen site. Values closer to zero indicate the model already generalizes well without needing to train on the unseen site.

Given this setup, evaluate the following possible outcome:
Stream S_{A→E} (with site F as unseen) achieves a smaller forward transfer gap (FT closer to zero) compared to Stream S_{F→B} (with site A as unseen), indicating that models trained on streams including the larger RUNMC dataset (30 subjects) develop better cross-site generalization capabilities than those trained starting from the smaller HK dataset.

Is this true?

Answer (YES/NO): YES